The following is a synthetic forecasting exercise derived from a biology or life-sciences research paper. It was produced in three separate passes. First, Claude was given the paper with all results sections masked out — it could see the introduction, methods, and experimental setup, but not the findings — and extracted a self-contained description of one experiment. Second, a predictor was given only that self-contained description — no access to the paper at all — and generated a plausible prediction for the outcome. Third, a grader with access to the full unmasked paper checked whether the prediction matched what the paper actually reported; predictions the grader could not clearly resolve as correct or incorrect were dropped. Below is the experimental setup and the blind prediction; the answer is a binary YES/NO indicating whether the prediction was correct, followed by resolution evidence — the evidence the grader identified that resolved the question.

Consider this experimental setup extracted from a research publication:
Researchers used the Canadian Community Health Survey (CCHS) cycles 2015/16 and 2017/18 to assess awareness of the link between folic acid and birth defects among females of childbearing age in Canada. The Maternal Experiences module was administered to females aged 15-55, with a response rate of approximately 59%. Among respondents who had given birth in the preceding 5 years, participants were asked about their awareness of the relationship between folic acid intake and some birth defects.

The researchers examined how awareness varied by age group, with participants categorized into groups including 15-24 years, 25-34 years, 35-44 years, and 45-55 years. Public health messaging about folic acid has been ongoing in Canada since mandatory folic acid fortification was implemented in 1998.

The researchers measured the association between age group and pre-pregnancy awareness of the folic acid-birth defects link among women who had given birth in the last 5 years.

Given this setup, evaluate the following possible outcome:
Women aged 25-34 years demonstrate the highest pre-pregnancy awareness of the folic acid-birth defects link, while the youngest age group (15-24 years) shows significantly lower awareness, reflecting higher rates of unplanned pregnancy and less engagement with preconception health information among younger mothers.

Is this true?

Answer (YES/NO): NO